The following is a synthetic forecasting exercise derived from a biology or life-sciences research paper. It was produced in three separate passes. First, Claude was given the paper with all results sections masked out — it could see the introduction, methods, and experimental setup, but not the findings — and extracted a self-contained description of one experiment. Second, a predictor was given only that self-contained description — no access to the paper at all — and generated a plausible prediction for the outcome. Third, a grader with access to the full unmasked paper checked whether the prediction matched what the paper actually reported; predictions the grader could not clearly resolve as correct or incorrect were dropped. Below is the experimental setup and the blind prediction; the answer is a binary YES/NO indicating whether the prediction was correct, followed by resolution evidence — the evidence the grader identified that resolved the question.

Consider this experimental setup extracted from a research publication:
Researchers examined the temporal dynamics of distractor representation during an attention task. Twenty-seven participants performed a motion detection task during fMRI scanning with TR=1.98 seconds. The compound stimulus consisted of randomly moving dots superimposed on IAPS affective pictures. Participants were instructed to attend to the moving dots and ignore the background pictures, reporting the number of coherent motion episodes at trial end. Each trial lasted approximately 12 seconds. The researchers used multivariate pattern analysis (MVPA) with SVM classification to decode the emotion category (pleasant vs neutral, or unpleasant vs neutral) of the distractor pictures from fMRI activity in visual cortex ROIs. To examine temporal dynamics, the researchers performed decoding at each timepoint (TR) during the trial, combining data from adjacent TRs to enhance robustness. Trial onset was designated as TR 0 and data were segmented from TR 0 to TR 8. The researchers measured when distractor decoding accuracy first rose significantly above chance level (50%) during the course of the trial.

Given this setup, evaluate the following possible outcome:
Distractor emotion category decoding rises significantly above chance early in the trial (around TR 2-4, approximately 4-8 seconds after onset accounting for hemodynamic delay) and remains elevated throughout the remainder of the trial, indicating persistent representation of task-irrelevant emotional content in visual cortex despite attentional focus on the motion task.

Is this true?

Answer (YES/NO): YES